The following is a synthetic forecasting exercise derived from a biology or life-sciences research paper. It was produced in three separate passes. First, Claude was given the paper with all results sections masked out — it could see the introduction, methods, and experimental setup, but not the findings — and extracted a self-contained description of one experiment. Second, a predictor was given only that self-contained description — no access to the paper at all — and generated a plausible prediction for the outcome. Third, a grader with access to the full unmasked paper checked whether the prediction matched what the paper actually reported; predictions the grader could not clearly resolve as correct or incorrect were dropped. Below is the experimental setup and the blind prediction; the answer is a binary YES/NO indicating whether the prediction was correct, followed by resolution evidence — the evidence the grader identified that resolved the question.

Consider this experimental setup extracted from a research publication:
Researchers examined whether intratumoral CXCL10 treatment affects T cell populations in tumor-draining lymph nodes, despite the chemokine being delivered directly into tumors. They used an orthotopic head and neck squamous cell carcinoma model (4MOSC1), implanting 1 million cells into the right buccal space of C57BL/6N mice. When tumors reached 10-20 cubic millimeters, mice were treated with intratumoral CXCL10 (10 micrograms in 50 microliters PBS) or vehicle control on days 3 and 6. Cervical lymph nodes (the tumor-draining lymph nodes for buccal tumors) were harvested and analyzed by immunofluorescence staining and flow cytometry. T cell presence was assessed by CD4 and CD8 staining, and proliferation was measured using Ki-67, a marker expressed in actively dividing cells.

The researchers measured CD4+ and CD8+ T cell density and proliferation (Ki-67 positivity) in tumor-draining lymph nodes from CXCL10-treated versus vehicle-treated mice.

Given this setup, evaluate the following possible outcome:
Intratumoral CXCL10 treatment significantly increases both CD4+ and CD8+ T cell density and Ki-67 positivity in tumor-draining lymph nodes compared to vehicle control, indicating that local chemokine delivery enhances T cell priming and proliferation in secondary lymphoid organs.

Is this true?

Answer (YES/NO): YES